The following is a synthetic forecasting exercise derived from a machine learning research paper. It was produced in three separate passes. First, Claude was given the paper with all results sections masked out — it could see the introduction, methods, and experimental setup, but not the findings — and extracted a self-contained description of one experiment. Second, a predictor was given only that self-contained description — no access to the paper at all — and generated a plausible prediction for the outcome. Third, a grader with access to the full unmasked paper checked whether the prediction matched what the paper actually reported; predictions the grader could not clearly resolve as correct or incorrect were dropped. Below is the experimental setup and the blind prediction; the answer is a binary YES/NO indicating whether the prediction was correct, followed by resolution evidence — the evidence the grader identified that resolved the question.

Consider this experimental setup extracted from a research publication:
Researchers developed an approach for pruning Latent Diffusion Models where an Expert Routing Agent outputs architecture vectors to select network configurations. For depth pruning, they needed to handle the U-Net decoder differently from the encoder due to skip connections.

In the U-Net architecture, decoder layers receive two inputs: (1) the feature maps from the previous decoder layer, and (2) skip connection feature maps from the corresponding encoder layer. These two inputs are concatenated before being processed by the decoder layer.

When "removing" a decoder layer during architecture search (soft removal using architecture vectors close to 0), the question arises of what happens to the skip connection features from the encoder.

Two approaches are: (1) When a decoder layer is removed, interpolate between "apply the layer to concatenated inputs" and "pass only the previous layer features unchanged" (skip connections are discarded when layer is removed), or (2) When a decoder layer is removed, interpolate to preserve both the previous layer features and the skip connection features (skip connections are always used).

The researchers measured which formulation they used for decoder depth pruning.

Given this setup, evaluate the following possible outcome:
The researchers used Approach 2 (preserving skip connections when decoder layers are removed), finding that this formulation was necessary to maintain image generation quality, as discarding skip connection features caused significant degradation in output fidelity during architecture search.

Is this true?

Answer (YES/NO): NO